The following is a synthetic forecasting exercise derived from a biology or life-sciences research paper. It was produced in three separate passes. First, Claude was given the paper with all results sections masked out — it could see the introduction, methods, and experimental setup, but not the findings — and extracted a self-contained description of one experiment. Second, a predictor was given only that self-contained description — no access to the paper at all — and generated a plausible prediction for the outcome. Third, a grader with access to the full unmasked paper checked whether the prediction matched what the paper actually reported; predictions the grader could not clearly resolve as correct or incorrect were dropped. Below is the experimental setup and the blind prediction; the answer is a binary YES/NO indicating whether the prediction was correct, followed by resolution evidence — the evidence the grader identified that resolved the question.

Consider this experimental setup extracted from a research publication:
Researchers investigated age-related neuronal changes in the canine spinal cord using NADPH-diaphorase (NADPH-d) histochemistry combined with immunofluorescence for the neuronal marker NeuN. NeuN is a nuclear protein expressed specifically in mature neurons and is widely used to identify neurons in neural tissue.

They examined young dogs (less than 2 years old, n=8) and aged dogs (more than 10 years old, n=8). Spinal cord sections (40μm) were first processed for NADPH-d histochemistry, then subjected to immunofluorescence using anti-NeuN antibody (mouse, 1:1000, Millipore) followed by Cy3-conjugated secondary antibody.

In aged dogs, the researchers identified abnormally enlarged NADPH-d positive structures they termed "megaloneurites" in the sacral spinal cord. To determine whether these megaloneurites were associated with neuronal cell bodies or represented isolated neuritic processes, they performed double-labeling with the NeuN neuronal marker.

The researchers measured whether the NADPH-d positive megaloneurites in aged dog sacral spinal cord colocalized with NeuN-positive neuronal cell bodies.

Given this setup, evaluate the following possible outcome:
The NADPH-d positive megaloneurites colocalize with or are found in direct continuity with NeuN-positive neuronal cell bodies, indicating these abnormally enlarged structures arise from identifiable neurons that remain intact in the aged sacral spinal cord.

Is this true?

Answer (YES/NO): NO